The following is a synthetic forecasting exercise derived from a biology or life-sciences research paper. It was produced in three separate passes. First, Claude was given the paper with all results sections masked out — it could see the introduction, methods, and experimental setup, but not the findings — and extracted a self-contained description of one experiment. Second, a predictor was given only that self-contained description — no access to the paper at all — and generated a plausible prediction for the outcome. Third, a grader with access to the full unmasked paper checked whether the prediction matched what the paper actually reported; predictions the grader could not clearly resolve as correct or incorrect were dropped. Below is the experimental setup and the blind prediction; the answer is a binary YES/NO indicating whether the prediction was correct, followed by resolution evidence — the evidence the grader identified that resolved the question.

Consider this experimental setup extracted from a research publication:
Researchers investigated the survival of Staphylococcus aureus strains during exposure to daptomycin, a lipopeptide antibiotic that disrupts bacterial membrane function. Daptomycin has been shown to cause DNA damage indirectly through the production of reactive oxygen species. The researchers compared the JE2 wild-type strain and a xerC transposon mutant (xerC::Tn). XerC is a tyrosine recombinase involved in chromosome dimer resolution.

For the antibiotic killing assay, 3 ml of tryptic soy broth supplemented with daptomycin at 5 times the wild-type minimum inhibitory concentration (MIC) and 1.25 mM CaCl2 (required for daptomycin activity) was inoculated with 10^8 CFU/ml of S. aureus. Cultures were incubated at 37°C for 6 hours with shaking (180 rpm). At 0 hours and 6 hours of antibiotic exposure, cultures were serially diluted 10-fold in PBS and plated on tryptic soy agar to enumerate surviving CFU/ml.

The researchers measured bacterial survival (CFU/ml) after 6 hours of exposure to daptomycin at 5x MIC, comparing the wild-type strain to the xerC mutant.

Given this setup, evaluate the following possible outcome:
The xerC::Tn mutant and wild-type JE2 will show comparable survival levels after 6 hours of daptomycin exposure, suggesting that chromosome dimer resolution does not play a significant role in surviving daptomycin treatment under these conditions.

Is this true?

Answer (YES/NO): YES